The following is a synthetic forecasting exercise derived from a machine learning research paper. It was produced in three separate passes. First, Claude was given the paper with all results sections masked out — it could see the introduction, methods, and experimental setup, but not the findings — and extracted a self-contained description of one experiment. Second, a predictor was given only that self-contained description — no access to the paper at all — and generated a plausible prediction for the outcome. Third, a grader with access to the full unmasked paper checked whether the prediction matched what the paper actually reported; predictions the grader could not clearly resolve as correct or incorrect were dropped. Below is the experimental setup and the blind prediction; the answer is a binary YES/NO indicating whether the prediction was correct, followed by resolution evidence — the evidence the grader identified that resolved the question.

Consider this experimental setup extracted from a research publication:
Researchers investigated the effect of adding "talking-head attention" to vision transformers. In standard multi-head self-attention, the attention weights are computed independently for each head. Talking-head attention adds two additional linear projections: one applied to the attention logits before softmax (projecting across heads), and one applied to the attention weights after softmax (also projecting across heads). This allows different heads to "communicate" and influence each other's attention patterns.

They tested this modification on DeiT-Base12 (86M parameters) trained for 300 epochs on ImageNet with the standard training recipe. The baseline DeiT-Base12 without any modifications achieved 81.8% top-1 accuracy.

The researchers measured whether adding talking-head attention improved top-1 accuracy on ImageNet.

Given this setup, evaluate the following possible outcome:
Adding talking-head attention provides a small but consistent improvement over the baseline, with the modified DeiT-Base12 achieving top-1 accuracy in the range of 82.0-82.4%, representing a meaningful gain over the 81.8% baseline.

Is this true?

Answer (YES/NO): NO